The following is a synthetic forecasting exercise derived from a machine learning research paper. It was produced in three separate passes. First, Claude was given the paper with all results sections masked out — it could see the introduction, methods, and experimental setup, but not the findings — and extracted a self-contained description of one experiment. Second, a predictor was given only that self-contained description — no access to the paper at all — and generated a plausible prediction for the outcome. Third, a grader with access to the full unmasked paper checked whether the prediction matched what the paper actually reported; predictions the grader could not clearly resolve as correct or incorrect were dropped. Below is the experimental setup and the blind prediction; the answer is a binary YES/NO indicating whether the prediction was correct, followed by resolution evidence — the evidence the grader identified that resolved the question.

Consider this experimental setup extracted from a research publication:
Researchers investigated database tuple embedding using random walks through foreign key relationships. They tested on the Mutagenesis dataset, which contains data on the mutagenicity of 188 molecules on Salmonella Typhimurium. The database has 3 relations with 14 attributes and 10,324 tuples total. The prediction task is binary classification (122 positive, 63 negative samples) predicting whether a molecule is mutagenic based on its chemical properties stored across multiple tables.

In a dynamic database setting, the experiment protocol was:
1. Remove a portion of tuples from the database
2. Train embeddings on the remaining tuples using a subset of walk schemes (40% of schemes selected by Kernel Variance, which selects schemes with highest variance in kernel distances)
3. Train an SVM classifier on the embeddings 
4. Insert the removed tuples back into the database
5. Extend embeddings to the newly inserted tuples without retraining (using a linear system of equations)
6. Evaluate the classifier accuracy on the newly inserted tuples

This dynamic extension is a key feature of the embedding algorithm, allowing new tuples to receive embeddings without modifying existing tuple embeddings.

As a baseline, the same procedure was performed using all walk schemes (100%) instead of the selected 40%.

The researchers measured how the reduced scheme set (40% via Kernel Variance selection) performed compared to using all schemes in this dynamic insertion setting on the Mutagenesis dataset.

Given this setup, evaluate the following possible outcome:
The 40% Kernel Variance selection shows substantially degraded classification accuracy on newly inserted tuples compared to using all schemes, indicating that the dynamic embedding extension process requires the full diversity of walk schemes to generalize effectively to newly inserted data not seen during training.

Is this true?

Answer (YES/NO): NO